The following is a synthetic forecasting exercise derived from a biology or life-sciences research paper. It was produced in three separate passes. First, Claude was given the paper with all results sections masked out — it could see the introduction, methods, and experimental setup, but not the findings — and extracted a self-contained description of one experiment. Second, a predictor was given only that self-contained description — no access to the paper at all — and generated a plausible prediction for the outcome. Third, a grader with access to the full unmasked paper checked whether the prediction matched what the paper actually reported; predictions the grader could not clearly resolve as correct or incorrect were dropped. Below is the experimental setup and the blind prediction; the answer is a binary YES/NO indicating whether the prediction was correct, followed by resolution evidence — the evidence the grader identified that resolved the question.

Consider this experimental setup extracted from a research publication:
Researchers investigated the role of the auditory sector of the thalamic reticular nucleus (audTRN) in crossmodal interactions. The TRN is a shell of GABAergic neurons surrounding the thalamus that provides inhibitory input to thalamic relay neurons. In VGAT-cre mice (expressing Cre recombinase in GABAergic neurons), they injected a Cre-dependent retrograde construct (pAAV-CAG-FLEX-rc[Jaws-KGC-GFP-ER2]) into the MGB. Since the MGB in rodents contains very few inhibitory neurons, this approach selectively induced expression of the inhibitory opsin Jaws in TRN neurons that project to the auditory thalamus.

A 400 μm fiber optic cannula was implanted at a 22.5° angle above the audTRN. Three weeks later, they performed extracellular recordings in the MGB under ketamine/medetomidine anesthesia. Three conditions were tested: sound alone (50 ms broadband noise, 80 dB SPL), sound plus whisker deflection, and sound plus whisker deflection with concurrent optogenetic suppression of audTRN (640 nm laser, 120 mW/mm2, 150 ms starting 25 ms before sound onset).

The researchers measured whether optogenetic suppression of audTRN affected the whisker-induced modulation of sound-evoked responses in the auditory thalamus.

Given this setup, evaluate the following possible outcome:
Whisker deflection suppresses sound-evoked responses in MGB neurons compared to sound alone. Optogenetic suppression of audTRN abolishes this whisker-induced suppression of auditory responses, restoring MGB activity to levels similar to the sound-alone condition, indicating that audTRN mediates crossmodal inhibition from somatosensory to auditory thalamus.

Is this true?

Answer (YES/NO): NO